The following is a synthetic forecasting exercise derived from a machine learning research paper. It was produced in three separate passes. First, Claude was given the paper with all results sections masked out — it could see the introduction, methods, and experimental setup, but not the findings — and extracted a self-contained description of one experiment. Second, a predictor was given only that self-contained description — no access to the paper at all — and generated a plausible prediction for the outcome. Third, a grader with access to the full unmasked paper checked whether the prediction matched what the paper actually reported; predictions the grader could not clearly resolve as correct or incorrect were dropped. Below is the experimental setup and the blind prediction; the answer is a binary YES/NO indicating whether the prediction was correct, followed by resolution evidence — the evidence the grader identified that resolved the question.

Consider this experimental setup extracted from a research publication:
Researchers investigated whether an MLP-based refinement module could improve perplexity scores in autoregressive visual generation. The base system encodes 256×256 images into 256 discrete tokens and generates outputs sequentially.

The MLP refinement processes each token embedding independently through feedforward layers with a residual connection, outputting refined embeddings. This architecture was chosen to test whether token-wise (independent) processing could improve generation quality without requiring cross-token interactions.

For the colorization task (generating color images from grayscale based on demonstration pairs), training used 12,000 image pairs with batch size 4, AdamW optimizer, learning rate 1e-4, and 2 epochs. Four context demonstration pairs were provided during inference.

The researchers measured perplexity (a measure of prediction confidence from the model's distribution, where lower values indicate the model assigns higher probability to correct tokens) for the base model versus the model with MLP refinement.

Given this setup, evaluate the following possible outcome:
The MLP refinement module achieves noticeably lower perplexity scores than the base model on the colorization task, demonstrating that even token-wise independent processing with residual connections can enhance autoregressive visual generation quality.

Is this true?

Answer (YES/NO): NO